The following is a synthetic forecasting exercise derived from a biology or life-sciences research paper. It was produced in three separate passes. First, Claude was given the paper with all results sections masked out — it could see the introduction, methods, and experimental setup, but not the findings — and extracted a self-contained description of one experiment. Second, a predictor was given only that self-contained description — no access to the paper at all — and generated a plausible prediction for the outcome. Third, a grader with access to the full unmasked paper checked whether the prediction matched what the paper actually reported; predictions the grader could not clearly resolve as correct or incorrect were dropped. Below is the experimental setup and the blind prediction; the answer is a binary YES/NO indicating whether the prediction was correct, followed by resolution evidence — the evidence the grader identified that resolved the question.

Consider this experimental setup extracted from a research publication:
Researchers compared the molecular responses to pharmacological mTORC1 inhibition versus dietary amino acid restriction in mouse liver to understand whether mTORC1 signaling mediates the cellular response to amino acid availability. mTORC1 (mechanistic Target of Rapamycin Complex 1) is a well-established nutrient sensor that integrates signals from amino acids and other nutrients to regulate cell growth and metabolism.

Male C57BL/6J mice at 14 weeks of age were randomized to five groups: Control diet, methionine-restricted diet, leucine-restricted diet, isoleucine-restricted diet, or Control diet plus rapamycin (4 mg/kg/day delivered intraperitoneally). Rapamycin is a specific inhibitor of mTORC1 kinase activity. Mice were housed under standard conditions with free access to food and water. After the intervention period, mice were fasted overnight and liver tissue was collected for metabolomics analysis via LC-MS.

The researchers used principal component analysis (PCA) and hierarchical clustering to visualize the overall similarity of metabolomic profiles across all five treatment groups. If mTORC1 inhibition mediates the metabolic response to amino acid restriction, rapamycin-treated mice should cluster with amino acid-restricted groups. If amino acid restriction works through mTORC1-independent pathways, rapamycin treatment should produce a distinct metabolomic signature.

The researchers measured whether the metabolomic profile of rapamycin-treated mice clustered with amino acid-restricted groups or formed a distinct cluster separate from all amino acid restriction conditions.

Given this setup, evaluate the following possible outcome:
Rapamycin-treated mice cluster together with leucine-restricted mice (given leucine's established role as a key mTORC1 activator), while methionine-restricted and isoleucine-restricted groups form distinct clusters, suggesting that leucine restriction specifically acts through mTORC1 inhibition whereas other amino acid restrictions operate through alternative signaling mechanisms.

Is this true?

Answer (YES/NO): NO